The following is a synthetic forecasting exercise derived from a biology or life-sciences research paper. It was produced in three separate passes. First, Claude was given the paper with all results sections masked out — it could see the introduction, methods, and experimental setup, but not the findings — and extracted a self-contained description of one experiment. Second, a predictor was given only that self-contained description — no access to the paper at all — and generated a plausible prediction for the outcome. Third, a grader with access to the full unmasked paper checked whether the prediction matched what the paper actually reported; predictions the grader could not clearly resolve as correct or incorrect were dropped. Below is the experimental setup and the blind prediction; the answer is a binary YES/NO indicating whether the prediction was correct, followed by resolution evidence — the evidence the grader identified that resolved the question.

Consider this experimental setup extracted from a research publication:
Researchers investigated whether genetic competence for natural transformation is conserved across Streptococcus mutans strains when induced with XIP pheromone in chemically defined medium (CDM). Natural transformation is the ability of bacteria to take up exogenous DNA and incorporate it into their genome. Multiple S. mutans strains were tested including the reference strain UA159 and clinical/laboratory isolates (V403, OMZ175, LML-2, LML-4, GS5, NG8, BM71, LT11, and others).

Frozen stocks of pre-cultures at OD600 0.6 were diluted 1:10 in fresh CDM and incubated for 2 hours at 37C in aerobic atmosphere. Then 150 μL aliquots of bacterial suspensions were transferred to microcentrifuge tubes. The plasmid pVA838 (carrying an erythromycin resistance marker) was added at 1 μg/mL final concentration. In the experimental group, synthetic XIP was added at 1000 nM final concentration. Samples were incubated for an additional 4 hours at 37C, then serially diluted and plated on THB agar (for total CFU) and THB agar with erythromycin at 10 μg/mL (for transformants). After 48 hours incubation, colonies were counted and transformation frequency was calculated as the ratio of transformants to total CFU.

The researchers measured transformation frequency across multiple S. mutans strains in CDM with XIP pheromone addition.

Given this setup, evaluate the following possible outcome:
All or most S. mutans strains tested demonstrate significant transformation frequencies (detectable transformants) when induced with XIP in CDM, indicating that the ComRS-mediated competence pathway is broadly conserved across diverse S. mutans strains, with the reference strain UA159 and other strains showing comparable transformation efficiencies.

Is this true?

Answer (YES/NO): NO